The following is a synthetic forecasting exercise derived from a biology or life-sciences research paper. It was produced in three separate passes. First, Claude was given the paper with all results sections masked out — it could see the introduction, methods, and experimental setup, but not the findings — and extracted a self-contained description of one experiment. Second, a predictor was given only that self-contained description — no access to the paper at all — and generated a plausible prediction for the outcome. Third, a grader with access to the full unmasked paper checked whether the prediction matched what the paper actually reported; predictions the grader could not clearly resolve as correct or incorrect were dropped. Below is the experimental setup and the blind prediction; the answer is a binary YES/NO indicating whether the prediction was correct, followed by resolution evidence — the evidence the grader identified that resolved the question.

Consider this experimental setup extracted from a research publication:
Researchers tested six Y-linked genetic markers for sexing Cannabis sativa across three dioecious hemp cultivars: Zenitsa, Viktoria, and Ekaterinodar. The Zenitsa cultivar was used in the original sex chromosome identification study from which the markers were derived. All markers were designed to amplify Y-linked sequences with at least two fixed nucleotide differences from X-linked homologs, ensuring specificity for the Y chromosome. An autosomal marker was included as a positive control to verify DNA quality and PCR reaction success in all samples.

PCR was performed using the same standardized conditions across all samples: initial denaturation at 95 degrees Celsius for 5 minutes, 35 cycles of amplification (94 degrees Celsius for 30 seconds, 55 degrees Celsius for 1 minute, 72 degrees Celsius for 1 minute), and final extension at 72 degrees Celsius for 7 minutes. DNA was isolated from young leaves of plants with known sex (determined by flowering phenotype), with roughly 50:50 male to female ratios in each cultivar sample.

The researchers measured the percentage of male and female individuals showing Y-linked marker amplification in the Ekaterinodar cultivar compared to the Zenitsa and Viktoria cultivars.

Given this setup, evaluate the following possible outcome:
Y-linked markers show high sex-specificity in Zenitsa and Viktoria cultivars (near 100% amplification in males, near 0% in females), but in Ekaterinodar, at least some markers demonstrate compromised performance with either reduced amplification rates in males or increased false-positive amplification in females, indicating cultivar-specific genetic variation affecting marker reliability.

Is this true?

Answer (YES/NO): YES